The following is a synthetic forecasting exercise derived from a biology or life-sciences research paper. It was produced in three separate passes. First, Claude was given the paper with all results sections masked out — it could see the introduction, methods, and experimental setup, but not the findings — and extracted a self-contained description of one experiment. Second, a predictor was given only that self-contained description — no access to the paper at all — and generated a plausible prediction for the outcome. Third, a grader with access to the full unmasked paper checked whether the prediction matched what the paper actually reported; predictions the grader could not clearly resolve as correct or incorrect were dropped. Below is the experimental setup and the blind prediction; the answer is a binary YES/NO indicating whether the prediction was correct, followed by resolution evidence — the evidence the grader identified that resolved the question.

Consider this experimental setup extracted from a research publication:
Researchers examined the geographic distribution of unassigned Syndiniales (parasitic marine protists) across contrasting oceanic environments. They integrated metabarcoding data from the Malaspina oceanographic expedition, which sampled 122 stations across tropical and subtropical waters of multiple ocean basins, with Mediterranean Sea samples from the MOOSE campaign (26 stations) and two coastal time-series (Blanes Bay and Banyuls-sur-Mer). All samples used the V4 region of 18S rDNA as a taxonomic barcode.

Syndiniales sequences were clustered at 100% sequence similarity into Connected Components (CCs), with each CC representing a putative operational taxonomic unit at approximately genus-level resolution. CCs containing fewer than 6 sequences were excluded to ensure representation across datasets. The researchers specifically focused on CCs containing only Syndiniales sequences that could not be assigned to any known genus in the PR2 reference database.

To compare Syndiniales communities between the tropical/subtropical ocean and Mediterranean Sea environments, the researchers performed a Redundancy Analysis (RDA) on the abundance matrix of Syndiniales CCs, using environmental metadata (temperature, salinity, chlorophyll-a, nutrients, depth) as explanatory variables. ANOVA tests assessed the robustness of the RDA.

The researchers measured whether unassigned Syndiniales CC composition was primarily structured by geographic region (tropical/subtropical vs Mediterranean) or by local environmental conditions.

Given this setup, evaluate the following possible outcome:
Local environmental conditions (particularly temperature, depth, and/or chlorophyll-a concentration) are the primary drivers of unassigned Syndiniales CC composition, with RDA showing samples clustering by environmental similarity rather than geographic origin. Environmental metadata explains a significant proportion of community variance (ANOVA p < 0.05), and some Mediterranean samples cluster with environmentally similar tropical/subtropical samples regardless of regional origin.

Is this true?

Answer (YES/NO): NO